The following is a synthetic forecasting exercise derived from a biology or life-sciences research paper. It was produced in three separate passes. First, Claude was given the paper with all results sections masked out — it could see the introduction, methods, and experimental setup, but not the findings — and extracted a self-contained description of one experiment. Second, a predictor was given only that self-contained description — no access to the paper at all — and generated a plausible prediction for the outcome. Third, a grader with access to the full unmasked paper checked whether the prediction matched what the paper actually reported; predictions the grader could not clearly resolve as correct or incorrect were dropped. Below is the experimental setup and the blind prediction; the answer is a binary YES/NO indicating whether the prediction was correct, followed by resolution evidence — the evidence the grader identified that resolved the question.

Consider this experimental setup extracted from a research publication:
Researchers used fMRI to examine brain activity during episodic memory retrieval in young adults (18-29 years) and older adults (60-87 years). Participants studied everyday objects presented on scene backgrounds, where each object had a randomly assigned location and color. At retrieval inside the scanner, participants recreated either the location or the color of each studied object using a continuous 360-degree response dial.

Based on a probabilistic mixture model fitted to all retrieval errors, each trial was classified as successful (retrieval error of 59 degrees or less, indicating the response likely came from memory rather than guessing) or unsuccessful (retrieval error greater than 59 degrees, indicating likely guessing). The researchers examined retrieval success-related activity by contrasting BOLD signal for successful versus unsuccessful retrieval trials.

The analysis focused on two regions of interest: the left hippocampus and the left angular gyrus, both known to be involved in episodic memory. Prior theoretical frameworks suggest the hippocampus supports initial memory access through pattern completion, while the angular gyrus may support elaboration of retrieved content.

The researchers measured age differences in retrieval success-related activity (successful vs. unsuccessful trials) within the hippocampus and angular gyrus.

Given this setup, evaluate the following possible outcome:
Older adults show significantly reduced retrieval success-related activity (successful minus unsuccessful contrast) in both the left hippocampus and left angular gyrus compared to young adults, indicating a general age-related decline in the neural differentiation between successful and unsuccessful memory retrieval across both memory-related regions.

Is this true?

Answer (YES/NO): NO